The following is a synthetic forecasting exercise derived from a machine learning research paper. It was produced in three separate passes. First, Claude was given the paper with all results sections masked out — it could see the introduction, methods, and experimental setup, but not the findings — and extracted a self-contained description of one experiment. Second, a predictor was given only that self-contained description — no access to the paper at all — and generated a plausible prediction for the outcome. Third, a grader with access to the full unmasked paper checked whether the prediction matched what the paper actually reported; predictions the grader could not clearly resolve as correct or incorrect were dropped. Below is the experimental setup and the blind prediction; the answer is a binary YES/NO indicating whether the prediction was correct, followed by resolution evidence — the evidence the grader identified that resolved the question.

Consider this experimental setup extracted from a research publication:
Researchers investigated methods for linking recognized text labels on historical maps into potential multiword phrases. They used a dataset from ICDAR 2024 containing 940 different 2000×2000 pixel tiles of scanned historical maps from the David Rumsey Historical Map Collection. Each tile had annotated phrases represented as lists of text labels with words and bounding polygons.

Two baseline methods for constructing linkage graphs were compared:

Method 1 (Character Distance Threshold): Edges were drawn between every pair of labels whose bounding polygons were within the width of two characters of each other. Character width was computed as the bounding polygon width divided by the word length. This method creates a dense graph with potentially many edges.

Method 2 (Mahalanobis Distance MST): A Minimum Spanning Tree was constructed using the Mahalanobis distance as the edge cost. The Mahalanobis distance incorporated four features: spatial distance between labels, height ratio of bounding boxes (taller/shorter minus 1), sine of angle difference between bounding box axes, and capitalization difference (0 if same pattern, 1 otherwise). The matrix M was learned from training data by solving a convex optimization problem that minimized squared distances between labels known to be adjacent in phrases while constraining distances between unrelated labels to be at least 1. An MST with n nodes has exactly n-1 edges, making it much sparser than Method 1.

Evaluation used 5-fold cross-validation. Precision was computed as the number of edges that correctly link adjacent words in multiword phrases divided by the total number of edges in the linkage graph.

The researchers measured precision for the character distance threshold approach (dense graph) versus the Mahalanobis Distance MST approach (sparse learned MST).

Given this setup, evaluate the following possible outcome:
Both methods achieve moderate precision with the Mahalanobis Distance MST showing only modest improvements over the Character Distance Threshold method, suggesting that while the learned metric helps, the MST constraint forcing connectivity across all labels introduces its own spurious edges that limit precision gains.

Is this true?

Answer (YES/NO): NO